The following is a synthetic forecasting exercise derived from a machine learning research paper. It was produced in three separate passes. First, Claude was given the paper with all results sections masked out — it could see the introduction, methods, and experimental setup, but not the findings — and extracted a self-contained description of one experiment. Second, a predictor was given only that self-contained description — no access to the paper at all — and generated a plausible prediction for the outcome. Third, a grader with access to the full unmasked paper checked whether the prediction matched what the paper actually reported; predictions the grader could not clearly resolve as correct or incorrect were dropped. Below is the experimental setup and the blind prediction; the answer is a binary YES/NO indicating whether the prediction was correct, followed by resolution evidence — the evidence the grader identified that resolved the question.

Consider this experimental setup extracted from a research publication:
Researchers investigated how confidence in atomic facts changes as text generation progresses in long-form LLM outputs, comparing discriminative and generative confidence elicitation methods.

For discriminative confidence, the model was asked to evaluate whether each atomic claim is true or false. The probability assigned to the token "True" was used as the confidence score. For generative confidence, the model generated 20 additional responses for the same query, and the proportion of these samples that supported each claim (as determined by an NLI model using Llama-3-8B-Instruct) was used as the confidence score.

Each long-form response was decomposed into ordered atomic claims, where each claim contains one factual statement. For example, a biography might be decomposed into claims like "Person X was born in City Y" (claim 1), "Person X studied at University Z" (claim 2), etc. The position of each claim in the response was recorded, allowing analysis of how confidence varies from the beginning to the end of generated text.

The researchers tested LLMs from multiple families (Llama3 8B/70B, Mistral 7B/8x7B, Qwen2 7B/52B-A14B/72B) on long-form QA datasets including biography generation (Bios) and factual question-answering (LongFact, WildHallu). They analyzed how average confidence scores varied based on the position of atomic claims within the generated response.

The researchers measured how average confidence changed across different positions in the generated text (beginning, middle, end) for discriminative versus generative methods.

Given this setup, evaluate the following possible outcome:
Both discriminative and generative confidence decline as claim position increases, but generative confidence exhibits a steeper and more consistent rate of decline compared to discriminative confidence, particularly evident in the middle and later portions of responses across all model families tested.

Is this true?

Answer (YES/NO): NO